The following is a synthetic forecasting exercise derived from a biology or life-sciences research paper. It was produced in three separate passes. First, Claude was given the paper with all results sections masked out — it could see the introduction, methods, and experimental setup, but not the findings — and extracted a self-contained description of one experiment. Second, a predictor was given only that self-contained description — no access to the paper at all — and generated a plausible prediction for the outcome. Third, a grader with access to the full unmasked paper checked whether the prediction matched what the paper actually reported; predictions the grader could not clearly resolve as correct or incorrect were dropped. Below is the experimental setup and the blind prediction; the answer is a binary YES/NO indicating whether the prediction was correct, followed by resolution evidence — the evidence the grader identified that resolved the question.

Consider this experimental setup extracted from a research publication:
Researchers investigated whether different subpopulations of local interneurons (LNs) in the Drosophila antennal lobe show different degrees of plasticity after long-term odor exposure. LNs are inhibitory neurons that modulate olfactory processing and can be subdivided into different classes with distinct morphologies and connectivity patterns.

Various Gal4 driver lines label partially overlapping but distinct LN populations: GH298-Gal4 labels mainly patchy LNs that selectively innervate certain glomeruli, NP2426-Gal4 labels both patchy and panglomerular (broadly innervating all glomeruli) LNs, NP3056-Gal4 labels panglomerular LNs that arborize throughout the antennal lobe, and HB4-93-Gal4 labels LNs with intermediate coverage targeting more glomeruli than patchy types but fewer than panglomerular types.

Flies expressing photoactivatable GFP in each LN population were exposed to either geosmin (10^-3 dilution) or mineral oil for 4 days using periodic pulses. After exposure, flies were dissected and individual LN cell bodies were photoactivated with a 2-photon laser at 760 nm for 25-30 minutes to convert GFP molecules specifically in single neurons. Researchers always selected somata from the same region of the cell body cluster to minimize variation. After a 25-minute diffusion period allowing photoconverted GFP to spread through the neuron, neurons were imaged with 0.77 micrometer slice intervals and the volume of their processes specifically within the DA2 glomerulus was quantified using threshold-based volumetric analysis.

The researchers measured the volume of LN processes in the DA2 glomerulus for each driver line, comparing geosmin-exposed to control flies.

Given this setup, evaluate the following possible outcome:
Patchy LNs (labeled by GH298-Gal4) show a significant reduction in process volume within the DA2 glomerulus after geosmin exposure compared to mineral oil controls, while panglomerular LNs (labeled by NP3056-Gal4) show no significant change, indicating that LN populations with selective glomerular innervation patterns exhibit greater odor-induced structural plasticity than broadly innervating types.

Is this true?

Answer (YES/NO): NO